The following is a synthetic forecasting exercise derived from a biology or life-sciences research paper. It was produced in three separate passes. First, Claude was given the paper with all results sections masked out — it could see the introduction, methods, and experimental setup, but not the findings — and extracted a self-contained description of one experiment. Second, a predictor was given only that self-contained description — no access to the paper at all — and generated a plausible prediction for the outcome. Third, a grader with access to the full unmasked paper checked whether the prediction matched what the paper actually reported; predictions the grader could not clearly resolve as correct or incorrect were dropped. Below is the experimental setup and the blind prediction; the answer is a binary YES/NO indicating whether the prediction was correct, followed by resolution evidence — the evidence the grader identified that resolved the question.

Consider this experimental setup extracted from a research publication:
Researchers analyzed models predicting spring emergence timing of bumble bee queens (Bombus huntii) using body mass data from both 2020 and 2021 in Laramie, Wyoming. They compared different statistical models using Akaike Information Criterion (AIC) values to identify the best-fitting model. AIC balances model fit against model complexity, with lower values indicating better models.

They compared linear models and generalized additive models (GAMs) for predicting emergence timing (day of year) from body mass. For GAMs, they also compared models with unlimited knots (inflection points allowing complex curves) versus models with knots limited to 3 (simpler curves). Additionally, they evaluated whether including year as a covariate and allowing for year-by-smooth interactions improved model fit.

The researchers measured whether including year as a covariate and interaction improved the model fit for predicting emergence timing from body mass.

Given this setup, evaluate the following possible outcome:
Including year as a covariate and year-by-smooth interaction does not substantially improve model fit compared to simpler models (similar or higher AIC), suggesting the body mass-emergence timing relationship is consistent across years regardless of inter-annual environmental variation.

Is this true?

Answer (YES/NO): NO